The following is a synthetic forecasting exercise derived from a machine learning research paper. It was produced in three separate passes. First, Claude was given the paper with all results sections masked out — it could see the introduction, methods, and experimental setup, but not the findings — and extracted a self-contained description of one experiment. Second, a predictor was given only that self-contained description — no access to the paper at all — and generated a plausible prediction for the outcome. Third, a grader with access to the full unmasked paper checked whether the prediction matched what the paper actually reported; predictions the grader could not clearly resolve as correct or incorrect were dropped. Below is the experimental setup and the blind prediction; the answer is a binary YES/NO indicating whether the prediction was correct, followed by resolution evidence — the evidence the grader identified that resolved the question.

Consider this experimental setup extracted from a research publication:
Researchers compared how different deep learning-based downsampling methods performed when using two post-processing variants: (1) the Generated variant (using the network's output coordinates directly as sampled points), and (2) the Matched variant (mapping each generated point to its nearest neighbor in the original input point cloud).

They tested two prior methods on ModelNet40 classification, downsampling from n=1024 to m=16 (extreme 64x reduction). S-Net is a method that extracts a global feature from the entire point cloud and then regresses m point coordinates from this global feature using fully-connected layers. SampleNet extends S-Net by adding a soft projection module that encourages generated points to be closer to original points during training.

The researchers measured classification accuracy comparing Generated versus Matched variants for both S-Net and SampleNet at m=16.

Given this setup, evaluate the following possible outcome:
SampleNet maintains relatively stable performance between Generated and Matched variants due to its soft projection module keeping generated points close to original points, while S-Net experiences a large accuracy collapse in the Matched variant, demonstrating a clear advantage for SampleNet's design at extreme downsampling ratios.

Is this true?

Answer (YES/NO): NO